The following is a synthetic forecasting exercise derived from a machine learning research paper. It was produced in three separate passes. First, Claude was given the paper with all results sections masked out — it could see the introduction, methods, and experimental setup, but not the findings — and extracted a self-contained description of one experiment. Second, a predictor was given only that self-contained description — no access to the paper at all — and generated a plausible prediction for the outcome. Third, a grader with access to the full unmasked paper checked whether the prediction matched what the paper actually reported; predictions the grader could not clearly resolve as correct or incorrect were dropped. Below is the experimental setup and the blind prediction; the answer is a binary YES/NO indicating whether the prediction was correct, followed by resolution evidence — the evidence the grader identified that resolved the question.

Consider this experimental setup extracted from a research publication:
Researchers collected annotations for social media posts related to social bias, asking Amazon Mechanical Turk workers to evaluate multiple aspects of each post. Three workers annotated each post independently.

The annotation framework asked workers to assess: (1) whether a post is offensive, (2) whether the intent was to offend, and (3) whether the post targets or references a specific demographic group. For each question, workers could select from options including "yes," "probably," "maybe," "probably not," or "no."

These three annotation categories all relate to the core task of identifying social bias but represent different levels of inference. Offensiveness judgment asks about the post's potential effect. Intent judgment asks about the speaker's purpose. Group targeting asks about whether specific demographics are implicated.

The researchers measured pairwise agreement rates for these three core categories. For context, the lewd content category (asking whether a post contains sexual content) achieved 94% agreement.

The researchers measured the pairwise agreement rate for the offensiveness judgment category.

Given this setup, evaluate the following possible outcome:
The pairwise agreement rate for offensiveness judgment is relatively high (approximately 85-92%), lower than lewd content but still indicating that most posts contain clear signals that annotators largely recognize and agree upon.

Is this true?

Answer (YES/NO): NO